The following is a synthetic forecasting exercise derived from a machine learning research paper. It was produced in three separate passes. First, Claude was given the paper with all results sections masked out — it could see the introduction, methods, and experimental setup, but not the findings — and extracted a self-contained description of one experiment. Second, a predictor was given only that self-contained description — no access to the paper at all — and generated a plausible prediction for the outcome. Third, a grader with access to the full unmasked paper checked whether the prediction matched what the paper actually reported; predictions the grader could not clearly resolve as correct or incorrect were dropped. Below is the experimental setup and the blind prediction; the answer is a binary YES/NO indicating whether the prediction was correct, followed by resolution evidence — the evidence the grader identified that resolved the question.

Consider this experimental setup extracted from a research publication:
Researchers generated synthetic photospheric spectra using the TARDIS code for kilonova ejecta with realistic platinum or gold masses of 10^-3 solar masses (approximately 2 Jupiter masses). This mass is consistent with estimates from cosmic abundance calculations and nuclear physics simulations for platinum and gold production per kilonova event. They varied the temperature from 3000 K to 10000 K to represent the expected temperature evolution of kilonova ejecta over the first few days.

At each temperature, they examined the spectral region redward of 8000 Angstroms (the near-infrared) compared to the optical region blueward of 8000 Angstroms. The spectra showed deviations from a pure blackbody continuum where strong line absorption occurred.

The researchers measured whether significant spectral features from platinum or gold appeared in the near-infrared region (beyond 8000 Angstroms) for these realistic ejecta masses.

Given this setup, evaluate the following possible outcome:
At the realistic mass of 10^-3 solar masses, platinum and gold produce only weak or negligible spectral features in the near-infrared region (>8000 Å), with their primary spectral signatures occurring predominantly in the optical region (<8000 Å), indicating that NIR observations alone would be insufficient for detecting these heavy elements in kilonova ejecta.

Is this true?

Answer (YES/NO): NO